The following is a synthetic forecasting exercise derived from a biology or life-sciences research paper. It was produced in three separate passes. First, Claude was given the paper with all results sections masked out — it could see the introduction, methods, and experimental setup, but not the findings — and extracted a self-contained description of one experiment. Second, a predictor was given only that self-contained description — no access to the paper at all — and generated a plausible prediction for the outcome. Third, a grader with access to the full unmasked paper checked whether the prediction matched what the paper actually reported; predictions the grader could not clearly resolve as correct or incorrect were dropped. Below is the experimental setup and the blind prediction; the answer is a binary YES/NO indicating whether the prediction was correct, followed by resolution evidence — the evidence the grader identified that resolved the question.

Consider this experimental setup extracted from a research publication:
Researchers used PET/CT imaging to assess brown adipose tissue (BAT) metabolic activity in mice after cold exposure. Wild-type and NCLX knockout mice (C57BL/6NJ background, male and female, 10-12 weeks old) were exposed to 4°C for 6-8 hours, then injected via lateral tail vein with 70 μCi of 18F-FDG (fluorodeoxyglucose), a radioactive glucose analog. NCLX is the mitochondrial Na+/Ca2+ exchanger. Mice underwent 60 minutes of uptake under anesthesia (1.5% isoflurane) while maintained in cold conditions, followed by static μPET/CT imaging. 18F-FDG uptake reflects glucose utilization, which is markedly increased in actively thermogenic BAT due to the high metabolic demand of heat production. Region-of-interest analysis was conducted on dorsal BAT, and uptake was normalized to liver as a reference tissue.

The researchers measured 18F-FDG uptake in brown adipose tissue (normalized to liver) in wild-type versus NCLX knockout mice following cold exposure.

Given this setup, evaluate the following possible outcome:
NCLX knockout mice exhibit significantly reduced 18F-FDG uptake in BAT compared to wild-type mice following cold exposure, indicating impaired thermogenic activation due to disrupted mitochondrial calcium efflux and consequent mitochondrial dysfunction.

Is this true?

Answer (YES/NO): YES